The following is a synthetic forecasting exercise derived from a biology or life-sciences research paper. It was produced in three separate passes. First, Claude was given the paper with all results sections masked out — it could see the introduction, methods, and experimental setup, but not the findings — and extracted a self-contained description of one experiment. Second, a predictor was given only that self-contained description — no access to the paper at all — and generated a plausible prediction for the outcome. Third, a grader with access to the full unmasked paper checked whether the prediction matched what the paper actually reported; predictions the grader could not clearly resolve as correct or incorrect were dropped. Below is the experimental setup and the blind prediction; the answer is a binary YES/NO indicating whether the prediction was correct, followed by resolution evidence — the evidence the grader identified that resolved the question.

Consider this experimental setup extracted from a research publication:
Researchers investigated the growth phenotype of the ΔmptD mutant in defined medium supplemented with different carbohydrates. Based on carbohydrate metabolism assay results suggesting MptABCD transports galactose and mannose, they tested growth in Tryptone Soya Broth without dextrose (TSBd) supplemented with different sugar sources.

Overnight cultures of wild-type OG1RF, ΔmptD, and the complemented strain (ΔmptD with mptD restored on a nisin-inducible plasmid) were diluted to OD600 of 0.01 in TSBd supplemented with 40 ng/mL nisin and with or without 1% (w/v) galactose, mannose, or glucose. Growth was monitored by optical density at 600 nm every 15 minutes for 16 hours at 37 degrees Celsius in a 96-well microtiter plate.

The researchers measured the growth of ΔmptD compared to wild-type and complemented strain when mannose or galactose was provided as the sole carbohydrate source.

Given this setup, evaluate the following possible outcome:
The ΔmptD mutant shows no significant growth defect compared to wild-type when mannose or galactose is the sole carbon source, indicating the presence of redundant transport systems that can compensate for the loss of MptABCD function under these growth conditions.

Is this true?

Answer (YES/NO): NO